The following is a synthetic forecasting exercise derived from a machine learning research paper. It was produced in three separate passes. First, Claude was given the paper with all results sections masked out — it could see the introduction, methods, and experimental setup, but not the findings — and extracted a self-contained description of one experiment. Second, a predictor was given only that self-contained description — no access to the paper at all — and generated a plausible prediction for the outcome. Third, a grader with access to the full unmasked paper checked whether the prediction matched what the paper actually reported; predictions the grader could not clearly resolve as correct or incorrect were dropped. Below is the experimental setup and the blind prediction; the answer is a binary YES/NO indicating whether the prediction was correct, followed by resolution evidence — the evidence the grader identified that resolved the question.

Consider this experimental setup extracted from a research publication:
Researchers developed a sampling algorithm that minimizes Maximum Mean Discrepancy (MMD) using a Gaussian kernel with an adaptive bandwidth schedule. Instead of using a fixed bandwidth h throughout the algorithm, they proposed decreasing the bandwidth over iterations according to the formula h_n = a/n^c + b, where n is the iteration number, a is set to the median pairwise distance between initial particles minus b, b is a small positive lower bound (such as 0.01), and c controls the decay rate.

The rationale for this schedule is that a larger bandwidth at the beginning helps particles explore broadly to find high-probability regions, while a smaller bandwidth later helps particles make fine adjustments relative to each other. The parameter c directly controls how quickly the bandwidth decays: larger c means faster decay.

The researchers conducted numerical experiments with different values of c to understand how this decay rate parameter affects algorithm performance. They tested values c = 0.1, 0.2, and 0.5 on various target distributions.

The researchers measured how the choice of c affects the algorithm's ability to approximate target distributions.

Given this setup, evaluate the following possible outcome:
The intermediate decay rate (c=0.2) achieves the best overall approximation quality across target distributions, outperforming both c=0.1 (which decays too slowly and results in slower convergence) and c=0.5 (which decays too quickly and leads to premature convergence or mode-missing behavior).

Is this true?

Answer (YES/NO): NO